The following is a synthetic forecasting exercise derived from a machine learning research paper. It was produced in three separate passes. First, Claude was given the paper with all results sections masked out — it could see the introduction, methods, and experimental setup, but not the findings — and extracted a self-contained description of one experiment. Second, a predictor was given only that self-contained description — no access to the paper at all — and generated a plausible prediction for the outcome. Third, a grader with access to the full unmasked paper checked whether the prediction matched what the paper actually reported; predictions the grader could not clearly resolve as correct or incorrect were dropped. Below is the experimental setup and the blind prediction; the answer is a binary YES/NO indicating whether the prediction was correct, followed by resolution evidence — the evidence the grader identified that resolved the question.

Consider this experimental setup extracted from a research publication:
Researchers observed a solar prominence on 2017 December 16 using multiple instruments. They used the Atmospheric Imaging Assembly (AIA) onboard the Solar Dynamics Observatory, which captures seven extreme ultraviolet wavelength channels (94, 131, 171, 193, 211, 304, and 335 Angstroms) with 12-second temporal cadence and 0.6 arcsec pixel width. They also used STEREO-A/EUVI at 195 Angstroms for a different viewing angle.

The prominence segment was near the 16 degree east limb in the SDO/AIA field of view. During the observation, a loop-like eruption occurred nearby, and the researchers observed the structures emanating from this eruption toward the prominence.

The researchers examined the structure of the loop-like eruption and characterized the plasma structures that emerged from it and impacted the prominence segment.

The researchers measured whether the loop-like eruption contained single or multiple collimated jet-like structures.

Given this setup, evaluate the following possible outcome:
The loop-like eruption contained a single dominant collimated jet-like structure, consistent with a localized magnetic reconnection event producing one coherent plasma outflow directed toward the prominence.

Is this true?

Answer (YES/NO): NO